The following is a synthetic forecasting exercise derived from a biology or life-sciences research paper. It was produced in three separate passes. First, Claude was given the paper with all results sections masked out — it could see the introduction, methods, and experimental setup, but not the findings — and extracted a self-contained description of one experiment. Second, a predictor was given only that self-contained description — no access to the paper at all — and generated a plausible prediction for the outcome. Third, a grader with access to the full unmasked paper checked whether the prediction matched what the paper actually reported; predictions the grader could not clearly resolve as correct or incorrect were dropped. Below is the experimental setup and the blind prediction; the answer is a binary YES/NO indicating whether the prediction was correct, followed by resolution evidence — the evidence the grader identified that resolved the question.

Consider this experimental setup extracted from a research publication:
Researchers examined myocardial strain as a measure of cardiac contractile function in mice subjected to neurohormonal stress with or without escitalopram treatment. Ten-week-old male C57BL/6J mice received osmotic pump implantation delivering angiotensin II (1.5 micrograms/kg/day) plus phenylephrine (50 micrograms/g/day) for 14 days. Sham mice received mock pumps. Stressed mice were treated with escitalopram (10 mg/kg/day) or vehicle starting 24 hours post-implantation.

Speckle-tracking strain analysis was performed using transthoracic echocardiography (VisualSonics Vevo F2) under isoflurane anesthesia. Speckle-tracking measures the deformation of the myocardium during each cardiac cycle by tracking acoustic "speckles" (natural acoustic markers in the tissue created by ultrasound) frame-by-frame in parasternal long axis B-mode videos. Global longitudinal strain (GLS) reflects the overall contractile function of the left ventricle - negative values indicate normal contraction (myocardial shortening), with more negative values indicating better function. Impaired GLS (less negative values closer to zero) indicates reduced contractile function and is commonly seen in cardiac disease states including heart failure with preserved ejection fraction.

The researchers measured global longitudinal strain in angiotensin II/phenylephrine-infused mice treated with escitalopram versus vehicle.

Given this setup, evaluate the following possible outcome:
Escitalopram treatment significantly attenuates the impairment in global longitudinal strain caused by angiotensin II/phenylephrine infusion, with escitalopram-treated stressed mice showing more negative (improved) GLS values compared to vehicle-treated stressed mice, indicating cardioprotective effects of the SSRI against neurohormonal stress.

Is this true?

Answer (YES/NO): NO